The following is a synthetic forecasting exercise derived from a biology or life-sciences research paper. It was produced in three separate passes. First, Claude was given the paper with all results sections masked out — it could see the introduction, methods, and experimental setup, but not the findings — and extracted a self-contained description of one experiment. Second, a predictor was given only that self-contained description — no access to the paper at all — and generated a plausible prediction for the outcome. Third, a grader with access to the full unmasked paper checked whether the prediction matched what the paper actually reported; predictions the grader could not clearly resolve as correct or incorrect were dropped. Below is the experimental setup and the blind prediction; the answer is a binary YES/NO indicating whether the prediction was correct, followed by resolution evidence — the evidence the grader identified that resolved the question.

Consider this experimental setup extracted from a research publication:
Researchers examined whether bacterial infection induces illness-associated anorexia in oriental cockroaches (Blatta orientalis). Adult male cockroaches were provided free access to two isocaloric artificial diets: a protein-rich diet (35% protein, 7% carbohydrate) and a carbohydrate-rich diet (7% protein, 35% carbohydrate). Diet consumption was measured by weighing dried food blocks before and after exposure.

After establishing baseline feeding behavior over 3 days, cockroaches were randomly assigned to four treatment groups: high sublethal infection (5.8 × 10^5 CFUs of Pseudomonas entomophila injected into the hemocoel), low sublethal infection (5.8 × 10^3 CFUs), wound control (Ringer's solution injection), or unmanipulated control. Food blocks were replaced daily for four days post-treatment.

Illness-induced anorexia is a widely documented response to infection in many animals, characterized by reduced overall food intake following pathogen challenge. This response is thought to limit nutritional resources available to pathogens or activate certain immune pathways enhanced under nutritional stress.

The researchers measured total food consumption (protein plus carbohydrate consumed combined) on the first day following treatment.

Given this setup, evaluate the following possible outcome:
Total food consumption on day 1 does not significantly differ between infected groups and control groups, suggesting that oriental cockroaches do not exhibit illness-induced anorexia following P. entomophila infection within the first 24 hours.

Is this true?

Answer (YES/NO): NO